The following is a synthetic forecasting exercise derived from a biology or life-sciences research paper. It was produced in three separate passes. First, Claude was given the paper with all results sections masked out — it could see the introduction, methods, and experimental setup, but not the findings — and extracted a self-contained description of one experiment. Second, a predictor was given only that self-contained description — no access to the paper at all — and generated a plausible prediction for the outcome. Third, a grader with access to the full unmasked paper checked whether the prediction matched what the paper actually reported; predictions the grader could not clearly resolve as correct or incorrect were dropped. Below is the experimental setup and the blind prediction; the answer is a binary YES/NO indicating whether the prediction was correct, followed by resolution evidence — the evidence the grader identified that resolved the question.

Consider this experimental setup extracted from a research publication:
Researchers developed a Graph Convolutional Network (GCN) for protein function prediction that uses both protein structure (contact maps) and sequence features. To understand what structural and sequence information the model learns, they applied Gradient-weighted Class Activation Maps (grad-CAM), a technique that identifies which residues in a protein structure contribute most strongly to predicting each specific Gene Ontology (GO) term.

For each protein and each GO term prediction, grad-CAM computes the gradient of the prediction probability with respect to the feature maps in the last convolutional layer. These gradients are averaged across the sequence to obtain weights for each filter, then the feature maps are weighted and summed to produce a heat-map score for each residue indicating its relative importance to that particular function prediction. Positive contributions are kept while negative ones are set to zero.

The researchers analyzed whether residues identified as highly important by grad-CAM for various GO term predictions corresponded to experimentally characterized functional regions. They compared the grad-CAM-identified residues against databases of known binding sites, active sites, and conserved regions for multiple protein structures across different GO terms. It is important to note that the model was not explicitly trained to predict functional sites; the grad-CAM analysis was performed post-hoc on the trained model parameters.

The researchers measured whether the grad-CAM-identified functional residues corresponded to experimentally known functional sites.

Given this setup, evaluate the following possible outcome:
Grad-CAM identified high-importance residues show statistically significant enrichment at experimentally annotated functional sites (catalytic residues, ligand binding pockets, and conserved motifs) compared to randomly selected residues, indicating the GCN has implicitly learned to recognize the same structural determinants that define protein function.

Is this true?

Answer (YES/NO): YES